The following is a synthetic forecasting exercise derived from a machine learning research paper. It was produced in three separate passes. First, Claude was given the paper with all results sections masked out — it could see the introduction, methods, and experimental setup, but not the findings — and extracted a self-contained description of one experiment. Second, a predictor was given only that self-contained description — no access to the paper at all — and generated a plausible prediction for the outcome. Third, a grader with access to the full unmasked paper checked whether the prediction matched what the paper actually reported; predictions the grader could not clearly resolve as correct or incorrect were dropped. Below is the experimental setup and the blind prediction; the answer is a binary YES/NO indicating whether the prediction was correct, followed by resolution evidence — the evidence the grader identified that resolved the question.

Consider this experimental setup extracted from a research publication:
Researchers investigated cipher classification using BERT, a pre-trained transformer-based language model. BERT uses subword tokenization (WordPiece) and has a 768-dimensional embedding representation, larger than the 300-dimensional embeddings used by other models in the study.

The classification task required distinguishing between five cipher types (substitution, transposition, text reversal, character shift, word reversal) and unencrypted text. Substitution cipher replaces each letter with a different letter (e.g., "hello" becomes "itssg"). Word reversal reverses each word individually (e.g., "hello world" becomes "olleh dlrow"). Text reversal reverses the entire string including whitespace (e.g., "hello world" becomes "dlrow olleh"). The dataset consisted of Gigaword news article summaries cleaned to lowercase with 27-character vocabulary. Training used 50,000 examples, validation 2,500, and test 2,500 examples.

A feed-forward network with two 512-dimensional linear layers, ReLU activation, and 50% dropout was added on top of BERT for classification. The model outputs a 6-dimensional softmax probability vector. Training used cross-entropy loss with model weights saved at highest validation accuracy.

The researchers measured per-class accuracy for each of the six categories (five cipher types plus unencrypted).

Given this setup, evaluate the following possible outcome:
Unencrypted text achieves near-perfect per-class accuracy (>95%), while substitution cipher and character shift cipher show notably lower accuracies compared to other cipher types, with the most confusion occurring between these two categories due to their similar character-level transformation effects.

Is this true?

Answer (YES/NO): NO